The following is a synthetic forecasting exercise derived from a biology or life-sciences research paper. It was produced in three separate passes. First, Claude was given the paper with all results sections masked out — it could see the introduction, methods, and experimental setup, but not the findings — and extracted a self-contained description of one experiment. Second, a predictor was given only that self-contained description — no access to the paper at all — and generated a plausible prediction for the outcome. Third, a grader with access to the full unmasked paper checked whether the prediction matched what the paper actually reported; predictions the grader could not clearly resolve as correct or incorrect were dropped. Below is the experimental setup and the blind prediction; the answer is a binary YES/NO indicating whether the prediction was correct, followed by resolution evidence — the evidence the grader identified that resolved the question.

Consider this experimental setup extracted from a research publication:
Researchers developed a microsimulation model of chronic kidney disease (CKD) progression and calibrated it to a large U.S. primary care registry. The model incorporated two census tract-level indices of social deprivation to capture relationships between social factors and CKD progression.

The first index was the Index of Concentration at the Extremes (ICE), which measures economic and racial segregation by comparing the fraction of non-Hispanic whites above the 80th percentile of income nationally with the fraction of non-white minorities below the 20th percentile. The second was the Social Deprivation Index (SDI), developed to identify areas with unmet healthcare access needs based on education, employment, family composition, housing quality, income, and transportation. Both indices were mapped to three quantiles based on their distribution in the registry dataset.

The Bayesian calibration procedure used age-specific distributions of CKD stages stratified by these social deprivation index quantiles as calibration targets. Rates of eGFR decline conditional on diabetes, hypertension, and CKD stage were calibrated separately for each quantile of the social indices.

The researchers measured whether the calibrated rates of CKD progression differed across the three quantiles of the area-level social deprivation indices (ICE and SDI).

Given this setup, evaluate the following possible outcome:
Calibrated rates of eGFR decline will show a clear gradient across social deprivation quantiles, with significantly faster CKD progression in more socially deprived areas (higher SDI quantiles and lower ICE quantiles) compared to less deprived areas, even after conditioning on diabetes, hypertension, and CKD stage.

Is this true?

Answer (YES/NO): NO